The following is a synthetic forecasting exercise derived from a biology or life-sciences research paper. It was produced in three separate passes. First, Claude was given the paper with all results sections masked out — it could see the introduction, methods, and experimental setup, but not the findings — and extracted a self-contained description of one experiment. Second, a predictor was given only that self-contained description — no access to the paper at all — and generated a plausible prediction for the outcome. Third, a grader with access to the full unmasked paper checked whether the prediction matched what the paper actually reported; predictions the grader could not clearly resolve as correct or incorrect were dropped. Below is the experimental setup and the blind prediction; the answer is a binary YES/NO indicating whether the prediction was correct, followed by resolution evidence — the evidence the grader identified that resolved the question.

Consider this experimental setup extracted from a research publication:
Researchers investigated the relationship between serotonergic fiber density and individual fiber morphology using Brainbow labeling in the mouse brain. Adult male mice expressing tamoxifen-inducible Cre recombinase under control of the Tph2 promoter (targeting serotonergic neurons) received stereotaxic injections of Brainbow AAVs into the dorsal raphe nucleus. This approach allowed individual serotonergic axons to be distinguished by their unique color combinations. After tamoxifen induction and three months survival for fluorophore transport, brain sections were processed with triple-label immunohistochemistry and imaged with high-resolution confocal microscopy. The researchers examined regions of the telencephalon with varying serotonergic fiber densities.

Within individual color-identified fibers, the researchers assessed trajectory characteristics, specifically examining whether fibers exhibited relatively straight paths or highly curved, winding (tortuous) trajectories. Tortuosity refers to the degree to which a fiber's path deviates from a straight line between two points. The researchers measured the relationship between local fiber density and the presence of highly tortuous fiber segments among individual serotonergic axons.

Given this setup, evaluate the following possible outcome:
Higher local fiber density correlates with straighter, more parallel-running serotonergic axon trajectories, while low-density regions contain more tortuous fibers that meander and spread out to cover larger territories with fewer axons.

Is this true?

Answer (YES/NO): NO